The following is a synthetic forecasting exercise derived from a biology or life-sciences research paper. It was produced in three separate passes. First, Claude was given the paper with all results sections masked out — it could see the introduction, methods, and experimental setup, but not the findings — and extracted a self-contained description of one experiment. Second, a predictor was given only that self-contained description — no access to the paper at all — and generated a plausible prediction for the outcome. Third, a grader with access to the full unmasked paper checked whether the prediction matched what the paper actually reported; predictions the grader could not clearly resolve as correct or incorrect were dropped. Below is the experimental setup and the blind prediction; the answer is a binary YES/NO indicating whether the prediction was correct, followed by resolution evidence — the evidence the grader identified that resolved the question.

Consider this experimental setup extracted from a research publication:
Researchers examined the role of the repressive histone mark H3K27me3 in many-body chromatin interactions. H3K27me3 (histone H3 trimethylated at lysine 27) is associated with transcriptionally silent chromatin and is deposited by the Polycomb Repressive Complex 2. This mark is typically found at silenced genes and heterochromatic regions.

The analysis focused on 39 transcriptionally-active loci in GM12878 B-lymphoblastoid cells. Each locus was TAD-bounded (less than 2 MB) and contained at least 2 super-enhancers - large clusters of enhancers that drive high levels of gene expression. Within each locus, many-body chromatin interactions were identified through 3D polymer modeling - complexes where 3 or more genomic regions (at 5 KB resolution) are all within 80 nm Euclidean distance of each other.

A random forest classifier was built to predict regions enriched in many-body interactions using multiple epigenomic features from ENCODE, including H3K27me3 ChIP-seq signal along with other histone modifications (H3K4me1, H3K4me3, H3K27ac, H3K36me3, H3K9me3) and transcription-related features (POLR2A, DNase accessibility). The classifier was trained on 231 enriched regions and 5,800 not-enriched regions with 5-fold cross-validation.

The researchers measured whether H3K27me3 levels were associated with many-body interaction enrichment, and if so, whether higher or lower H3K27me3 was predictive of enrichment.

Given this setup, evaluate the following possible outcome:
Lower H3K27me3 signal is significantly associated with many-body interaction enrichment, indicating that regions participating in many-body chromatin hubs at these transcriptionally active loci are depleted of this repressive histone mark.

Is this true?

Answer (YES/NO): YES